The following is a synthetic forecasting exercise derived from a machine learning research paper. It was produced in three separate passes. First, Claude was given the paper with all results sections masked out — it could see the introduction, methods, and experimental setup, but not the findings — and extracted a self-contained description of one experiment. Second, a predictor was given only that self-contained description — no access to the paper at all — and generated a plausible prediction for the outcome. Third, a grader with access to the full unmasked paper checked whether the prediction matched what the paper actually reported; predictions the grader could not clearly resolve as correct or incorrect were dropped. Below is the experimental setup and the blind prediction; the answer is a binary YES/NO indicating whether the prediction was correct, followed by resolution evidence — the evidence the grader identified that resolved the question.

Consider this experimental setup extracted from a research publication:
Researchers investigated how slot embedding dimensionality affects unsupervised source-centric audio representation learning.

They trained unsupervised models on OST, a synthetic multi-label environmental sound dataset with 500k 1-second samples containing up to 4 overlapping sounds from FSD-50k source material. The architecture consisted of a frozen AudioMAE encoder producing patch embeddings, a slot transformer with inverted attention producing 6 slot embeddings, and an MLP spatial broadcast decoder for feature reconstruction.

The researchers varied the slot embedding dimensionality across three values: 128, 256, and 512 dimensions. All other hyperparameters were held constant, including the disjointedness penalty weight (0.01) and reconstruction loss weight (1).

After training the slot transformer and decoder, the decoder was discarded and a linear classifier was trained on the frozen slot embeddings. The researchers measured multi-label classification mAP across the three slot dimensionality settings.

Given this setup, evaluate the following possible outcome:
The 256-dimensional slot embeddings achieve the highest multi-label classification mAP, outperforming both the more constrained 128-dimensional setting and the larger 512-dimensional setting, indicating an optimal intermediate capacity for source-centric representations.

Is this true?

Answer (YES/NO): NO